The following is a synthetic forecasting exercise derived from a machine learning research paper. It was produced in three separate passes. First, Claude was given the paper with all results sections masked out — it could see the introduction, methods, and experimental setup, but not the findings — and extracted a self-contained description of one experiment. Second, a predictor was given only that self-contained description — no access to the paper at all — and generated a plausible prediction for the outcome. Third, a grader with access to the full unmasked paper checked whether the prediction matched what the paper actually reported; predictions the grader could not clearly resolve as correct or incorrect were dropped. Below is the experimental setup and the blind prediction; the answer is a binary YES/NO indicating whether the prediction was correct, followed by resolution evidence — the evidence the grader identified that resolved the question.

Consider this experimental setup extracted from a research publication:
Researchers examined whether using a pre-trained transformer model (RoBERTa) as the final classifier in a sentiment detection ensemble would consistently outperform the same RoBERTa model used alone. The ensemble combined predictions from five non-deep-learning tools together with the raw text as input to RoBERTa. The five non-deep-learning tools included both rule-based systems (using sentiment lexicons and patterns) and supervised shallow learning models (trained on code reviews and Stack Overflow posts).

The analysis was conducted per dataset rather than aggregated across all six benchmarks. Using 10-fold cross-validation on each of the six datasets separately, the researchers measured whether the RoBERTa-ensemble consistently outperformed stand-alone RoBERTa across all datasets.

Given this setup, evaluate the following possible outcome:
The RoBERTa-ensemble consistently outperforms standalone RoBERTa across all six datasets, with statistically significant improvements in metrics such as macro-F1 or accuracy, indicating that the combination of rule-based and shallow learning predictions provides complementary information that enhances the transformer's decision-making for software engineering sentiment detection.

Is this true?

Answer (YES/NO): NO